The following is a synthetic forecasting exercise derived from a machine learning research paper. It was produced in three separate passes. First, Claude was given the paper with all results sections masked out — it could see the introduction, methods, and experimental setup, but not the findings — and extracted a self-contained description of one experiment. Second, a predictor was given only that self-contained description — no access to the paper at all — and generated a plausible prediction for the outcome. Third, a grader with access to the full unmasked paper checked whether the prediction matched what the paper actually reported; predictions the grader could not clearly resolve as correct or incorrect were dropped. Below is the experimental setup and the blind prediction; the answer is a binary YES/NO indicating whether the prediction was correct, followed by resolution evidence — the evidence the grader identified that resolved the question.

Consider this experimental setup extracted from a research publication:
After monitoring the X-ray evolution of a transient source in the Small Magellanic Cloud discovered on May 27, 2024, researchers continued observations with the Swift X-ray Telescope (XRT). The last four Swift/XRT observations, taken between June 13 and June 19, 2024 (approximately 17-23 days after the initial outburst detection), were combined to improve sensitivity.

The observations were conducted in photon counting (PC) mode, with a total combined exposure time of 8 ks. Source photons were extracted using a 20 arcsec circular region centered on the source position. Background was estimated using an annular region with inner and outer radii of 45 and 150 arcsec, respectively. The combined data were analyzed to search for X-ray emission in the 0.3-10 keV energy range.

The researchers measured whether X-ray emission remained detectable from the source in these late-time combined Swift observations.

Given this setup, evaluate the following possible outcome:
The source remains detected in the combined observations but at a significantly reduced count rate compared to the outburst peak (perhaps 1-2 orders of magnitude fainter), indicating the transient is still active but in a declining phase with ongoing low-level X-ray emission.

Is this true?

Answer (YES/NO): NO